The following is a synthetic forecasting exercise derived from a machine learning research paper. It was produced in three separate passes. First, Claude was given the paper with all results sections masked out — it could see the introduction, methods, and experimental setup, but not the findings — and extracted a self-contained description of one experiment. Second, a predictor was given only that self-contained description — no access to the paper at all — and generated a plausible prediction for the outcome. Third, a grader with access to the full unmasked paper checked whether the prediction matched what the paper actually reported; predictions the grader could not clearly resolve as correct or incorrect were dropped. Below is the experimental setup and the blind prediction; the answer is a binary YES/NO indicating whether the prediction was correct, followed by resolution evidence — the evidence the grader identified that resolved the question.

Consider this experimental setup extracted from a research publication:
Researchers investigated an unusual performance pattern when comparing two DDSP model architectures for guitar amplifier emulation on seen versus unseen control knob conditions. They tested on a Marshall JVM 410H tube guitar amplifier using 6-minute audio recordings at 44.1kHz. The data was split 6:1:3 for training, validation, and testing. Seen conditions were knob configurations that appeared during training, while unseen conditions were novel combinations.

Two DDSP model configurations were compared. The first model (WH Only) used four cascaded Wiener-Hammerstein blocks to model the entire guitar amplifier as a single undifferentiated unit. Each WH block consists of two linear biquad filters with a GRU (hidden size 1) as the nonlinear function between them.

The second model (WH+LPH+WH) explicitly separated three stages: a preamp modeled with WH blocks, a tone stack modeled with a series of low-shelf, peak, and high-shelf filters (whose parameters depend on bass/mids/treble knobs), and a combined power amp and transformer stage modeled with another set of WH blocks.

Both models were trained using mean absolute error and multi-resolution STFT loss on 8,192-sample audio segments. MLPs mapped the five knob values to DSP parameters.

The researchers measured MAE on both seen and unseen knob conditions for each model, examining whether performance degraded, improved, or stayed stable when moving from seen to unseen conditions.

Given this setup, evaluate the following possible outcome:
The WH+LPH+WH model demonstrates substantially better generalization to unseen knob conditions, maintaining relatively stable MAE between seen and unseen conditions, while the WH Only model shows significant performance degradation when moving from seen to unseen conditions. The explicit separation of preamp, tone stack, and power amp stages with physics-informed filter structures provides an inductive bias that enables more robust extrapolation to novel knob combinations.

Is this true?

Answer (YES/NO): NO